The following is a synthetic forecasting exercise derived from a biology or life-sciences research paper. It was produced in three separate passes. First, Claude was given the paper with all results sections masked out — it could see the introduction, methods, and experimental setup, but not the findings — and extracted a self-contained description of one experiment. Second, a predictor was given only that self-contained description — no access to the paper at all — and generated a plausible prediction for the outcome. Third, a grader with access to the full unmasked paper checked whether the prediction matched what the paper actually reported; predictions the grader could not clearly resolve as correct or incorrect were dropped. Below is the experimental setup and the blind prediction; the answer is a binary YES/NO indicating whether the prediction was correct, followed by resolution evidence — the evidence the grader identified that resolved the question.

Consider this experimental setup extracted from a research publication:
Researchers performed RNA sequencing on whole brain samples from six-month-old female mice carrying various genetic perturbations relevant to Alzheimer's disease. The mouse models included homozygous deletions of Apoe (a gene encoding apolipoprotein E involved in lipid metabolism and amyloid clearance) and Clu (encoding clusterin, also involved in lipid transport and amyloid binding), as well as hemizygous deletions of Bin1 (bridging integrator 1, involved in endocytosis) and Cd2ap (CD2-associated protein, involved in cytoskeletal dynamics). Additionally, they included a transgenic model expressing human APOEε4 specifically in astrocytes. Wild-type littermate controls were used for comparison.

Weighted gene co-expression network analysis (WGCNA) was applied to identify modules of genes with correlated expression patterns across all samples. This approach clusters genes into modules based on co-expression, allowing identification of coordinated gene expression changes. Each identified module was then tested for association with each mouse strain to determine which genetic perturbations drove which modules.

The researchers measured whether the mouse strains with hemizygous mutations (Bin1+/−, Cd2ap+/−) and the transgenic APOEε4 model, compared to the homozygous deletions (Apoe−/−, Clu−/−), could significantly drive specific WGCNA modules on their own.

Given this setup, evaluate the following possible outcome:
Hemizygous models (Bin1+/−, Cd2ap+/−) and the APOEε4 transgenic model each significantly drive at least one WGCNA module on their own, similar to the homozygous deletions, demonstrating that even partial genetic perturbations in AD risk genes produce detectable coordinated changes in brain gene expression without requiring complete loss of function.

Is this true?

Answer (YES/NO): NO